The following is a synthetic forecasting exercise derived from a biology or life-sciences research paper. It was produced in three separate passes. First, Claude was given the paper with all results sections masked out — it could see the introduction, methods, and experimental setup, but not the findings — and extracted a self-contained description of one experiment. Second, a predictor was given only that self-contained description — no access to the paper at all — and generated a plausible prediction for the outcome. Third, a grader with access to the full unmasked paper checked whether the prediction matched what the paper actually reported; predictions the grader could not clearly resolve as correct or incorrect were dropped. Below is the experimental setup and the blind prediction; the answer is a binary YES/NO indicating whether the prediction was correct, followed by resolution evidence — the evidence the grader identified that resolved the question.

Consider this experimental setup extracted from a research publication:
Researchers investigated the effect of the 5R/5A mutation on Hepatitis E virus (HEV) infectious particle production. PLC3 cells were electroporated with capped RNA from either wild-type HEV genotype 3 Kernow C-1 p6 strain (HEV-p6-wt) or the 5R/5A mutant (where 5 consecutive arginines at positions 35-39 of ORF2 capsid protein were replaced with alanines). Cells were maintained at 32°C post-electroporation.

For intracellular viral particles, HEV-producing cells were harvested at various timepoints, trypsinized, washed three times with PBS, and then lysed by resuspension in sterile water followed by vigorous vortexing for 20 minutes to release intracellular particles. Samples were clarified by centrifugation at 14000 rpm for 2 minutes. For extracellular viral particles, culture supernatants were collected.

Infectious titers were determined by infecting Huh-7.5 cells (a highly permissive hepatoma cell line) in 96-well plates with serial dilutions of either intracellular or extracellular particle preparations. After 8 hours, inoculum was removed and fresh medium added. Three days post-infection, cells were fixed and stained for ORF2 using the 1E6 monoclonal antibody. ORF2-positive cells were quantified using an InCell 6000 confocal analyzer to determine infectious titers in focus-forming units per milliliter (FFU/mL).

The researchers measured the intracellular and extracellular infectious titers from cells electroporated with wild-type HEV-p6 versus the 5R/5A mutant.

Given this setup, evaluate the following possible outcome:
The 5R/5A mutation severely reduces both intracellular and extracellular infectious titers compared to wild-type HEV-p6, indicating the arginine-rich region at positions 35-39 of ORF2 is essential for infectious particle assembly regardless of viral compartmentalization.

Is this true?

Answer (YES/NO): YES